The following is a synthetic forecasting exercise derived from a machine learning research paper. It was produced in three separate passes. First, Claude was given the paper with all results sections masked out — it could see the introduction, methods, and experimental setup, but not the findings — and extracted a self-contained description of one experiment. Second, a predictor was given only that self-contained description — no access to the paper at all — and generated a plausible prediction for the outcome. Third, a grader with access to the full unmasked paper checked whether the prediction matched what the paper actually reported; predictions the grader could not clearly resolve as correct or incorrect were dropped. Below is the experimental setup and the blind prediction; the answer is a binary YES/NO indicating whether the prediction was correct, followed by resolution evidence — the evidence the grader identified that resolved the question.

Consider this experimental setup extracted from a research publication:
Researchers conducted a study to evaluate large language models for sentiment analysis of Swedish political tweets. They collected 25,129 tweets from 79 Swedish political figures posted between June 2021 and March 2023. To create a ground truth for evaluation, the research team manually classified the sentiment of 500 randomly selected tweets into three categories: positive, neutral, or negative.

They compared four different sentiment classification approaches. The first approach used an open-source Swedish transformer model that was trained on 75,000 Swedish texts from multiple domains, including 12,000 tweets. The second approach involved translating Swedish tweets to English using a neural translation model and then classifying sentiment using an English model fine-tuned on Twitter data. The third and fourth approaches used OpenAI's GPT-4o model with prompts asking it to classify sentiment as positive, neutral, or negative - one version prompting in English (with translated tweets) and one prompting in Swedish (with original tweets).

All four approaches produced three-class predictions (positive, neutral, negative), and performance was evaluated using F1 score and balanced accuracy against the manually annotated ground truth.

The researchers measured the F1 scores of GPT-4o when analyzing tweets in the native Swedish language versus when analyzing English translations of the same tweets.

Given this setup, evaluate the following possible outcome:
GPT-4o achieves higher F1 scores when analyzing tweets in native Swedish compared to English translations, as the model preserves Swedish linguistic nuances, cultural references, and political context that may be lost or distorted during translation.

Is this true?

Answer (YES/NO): YES